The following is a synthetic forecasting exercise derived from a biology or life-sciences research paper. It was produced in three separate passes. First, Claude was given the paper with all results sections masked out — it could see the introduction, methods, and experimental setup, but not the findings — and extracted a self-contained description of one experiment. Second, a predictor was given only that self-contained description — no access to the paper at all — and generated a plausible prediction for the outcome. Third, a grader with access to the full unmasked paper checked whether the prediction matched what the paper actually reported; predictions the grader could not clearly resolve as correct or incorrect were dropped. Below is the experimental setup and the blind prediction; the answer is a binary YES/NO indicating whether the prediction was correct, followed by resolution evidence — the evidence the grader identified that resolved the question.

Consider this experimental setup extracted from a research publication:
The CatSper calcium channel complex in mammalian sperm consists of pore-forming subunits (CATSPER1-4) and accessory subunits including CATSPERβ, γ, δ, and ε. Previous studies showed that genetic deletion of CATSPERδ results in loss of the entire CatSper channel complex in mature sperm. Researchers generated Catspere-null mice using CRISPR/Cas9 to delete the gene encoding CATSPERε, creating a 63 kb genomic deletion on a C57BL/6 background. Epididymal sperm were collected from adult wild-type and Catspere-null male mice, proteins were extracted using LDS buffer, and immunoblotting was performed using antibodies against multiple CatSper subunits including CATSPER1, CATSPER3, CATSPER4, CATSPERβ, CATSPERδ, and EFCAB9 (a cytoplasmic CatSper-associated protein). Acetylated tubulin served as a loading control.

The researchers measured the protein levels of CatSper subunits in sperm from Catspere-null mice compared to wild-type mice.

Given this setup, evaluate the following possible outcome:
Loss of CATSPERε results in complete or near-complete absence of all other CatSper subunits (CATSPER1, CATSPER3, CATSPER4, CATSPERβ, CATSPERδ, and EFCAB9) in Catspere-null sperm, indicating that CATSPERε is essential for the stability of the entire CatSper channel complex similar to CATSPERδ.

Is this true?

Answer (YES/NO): YES